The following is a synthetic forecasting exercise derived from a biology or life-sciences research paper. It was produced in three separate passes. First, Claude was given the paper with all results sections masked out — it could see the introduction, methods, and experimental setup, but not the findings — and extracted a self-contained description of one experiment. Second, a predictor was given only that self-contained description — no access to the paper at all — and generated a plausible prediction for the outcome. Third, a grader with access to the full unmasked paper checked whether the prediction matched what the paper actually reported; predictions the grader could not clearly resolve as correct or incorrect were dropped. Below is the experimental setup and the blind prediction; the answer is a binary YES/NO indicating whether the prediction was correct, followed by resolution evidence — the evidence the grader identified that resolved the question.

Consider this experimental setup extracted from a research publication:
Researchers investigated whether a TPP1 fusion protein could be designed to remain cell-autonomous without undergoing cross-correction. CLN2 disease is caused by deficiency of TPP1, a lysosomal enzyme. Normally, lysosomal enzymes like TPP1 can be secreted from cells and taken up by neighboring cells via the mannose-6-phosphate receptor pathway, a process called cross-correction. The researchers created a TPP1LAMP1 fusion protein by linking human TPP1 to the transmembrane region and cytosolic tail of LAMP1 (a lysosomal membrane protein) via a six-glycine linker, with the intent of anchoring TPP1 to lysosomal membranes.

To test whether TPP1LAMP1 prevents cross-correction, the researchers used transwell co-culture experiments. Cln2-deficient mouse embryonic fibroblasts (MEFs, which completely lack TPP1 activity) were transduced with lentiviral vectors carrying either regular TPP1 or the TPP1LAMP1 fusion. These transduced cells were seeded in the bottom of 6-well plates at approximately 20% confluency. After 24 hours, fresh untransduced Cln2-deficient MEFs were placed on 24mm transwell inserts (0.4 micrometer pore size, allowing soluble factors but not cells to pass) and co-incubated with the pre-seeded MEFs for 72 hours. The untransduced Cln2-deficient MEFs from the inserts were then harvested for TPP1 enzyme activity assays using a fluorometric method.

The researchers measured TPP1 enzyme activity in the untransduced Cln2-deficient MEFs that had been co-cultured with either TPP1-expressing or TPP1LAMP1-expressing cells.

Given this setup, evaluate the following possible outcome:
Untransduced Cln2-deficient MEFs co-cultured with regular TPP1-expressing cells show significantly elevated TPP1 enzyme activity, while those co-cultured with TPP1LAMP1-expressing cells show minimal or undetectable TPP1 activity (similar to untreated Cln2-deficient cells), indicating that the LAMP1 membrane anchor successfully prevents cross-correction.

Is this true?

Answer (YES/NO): YES